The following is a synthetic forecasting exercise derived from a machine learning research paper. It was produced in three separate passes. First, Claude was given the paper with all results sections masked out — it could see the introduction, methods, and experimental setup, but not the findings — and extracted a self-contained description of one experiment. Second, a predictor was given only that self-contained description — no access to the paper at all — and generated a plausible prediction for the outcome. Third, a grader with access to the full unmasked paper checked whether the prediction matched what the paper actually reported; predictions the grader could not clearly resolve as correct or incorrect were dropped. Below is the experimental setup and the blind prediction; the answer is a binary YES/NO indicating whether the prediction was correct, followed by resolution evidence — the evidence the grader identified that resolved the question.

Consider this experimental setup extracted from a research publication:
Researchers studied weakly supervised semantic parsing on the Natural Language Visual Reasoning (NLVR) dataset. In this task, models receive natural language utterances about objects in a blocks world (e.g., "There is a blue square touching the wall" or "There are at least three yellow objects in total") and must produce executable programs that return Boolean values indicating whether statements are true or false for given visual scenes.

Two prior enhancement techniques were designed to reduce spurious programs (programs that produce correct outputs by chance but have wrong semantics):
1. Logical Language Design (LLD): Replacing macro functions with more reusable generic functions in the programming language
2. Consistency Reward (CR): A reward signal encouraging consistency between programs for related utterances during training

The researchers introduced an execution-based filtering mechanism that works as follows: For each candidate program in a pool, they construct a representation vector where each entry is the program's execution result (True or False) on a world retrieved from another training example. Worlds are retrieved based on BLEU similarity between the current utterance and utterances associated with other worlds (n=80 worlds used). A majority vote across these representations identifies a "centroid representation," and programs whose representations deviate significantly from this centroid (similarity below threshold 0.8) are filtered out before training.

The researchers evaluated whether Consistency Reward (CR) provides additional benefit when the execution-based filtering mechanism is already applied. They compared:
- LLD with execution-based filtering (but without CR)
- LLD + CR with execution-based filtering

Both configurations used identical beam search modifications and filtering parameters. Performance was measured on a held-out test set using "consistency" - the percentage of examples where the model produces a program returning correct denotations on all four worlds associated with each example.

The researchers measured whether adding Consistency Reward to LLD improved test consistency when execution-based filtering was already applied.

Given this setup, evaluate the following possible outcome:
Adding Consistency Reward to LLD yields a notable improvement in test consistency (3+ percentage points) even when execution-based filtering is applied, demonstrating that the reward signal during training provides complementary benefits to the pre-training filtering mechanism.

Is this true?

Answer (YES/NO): NO